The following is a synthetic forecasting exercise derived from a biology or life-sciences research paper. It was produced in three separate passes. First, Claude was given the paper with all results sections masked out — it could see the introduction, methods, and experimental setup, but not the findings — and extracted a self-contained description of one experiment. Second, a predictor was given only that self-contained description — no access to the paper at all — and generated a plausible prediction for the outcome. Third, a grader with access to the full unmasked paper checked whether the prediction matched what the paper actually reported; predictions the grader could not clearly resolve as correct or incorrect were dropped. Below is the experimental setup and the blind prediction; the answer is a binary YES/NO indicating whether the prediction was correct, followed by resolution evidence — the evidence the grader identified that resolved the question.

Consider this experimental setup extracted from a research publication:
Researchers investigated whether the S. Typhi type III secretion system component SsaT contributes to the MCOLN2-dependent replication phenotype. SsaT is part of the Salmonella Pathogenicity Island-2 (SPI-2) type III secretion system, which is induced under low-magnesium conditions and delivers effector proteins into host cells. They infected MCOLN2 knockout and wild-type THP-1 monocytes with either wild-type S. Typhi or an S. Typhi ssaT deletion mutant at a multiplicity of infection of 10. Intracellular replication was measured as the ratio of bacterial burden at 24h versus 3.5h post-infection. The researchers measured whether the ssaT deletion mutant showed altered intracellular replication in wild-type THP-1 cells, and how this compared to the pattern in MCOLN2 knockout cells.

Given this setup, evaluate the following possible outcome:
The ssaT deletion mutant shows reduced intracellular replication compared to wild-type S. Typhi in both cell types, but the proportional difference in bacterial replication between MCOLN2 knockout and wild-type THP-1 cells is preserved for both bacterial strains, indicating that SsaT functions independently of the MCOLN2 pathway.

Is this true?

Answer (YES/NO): NO